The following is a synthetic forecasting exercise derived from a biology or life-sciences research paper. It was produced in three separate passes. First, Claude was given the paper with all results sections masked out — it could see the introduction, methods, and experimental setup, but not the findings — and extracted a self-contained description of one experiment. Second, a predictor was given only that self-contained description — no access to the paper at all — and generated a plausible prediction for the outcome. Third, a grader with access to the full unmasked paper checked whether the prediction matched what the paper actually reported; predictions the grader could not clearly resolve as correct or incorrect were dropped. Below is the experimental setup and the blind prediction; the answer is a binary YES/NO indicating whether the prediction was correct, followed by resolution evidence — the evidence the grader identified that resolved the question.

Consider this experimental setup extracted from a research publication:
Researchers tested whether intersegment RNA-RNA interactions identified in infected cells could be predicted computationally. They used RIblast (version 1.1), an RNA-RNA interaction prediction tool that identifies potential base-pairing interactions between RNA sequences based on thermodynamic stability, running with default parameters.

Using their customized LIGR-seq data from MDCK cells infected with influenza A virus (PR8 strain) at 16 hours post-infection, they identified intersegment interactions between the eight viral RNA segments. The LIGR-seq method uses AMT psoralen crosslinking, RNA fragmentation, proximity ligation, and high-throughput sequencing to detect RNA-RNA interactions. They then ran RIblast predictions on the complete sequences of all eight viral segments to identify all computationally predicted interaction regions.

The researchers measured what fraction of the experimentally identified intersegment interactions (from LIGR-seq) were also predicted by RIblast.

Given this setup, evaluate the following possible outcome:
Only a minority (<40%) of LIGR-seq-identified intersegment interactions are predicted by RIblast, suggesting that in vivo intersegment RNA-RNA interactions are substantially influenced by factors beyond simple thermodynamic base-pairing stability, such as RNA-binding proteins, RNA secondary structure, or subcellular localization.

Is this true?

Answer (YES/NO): YES